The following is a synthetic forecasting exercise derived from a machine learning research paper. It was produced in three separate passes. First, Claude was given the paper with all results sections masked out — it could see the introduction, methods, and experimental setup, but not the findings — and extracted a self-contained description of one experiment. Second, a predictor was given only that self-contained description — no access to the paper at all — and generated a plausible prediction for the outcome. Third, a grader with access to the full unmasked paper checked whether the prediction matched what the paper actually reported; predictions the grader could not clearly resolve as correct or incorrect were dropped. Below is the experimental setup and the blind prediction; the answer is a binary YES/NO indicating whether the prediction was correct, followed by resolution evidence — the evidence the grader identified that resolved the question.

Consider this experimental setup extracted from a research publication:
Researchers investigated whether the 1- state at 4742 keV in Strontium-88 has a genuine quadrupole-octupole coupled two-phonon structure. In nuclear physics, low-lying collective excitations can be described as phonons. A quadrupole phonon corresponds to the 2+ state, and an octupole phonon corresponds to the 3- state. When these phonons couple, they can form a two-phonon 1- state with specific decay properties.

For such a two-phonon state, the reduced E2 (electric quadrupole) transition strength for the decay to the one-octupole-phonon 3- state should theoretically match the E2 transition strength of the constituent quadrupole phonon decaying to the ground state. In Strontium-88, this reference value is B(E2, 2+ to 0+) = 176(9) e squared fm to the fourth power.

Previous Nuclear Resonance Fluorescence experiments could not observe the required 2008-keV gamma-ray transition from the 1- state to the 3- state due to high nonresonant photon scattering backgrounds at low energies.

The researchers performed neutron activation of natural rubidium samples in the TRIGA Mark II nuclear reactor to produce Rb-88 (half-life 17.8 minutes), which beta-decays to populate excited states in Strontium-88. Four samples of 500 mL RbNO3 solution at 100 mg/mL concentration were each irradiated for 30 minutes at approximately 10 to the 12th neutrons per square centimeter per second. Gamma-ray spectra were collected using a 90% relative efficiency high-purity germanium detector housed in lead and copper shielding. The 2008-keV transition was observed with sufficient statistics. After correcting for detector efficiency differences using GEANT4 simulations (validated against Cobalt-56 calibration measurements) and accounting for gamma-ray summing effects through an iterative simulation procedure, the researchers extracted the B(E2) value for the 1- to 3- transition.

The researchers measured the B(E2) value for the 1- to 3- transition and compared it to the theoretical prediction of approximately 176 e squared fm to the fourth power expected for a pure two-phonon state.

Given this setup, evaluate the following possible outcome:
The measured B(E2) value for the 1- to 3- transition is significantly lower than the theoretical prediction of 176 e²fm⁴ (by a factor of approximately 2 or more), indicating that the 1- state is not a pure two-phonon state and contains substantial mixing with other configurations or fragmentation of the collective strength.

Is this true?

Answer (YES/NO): NO